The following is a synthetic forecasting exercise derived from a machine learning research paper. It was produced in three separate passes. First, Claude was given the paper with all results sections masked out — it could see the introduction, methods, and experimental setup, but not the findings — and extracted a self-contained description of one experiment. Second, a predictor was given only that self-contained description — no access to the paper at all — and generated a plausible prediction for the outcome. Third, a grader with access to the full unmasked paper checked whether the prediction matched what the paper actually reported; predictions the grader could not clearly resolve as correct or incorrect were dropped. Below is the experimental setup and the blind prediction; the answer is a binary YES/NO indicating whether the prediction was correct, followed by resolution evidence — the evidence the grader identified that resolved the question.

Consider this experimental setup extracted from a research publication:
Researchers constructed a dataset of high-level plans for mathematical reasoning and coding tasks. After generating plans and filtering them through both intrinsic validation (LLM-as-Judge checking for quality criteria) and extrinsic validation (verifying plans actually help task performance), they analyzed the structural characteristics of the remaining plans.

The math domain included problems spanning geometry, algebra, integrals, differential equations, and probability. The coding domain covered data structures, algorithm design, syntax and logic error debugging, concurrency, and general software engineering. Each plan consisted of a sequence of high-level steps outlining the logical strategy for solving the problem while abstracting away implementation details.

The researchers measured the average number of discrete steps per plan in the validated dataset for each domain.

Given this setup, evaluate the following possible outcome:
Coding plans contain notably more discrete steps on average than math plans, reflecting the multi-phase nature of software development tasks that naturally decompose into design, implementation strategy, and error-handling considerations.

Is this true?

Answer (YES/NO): NO